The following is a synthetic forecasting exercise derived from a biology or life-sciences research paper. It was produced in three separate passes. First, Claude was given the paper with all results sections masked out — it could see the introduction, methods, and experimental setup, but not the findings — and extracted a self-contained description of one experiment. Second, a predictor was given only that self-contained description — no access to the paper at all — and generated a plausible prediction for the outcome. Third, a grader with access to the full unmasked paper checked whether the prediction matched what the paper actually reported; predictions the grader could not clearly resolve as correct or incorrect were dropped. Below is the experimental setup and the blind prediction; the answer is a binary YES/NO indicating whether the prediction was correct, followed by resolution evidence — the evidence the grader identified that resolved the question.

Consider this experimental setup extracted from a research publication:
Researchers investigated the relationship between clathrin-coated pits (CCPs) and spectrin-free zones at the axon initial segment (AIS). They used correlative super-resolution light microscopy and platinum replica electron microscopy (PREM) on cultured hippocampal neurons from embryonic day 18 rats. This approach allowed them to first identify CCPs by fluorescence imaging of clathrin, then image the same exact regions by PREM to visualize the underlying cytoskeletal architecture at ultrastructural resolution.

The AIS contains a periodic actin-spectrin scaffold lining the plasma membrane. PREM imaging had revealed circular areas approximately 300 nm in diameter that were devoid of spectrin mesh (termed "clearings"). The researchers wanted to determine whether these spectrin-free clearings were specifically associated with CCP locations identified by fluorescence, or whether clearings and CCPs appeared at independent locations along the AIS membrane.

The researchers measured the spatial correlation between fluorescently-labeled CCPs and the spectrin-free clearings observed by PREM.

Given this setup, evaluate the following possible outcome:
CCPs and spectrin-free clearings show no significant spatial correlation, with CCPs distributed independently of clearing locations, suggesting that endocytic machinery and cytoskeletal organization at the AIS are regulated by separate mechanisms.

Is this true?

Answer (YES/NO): NO